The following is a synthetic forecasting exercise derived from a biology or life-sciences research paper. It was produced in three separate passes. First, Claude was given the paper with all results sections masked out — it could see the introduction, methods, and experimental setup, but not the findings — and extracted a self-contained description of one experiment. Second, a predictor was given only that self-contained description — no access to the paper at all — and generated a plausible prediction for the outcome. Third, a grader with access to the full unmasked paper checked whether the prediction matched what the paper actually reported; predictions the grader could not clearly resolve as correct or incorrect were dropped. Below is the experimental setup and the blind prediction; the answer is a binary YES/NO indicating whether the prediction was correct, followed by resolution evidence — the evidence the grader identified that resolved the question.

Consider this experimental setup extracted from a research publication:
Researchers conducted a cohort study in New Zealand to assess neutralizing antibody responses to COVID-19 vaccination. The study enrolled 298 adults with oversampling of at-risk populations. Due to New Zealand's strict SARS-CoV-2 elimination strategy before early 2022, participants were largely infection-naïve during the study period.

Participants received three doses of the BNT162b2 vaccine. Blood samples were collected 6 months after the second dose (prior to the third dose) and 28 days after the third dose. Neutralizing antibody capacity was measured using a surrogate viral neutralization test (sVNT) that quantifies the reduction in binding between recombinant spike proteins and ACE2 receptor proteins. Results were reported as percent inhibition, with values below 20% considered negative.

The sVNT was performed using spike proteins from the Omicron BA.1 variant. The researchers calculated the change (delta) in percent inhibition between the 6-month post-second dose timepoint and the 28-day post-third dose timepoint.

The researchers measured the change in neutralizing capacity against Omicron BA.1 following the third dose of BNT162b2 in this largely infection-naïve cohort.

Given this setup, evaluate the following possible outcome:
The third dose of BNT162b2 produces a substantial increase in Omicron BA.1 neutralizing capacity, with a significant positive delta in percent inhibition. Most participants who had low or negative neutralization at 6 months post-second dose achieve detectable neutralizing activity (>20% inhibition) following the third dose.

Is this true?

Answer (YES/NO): YES